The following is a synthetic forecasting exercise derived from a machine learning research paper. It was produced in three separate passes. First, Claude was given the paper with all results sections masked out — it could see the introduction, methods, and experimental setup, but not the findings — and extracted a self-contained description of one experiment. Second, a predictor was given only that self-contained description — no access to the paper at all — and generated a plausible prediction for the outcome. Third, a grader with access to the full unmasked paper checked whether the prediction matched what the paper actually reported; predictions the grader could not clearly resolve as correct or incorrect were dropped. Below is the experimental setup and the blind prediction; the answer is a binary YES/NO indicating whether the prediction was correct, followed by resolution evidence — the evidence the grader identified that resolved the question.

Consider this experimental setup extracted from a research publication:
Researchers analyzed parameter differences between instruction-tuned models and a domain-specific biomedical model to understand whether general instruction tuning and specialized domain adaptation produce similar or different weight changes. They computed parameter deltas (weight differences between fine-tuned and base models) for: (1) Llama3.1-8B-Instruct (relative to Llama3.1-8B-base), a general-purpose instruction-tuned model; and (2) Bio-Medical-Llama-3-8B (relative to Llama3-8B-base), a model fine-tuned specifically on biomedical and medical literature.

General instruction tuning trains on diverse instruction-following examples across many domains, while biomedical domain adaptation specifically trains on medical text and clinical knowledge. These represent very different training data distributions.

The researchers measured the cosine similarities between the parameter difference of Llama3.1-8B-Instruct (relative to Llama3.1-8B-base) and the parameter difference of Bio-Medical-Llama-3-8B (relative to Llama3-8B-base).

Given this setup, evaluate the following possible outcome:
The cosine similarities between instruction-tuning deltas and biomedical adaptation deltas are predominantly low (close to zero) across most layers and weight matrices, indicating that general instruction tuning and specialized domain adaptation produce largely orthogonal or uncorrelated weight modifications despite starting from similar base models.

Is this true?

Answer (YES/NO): YES